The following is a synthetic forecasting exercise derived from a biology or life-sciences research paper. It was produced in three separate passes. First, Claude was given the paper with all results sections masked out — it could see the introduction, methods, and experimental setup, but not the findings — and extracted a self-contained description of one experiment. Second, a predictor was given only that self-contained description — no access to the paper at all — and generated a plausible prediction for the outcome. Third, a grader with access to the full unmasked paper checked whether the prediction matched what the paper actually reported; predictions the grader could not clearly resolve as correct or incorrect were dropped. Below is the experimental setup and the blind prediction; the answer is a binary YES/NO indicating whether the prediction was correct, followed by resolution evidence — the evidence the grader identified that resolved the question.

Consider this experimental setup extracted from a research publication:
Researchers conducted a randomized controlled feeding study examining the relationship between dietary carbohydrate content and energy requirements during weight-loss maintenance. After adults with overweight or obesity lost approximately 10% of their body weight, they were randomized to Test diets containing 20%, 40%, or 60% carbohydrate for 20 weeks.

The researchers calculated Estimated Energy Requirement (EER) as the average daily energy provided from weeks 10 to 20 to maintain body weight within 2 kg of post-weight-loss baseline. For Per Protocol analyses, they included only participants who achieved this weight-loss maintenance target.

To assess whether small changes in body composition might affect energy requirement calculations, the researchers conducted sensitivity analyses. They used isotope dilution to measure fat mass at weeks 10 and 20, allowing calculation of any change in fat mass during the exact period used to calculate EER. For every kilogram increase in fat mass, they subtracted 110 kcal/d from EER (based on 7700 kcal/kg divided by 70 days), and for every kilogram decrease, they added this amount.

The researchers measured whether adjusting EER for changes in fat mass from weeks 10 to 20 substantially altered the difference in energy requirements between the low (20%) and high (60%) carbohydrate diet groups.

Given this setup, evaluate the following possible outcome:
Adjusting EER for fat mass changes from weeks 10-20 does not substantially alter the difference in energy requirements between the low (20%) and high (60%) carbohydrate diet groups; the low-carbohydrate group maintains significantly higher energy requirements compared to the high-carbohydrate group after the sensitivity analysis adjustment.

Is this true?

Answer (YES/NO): YES